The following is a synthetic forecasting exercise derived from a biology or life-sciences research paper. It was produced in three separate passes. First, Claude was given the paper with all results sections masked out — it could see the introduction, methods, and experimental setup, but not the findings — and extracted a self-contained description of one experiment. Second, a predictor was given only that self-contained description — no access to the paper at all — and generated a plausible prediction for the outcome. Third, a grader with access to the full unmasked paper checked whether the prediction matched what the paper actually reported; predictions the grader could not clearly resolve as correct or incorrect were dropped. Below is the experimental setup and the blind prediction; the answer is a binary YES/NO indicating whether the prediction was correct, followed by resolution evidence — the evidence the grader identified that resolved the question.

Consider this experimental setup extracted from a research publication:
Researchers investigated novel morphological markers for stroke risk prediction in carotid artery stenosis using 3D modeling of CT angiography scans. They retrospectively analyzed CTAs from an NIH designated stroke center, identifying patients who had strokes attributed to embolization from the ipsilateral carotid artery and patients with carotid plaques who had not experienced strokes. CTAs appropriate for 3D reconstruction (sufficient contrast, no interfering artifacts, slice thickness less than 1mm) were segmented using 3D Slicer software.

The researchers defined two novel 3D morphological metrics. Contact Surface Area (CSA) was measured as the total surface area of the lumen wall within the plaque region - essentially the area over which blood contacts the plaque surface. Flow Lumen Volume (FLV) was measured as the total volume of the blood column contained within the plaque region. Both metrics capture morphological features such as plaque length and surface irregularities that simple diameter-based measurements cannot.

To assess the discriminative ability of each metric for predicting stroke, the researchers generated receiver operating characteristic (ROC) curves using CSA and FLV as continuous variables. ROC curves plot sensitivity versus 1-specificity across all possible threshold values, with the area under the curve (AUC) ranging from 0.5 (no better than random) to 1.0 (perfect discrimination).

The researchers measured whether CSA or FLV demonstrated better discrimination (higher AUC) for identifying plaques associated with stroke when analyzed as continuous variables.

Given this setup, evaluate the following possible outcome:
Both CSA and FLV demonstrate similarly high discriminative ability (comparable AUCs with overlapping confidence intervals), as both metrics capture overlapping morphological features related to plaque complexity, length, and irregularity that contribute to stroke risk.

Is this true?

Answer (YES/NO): YES